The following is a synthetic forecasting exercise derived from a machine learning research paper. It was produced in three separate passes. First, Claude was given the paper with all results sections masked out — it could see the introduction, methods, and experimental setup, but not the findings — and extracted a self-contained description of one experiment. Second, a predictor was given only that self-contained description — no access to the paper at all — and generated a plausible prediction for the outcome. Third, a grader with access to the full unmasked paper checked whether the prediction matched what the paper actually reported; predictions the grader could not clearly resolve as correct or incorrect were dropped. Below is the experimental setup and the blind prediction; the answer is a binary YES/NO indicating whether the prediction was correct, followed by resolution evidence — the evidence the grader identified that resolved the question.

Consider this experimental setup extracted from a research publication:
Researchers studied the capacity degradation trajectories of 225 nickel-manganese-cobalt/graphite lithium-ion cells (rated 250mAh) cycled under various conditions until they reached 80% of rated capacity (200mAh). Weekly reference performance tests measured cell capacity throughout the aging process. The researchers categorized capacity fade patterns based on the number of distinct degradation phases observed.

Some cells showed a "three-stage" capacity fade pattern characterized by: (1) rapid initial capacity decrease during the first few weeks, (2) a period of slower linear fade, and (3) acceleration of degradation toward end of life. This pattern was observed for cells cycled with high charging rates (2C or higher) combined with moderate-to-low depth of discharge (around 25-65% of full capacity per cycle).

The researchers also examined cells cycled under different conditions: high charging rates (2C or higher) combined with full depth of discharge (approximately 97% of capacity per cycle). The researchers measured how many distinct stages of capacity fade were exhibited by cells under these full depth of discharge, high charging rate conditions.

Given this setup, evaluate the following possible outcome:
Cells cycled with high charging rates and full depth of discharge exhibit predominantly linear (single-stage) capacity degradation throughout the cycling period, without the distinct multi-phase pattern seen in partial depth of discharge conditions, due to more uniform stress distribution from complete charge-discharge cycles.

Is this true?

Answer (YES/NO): YES